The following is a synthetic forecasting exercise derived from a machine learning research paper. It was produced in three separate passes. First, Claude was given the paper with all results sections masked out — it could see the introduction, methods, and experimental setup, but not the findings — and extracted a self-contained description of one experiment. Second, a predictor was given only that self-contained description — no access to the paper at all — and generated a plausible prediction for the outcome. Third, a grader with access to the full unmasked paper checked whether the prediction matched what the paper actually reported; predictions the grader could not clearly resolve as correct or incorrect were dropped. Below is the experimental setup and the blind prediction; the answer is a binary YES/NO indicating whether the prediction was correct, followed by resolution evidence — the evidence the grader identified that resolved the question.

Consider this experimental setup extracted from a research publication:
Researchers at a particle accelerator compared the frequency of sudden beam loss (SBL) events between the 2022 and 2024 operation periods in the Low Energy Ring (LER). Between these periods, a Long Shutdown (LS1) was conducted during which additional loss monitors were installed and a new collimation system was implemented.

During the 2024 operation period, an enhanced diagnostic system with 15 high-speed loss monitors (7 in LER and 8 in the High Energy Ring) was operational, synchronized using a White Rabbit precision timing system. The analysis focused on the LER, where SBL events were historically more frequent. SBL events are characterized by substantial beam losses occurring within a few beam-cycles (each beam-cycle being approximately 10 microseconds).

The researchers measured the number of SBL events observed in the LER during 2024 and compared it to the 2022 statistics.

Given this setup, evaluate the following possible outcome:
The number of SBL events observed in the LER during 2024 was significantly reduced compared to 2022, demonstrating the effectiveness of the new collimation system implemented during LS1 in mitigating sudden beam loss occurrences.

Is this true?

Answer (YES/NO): NO